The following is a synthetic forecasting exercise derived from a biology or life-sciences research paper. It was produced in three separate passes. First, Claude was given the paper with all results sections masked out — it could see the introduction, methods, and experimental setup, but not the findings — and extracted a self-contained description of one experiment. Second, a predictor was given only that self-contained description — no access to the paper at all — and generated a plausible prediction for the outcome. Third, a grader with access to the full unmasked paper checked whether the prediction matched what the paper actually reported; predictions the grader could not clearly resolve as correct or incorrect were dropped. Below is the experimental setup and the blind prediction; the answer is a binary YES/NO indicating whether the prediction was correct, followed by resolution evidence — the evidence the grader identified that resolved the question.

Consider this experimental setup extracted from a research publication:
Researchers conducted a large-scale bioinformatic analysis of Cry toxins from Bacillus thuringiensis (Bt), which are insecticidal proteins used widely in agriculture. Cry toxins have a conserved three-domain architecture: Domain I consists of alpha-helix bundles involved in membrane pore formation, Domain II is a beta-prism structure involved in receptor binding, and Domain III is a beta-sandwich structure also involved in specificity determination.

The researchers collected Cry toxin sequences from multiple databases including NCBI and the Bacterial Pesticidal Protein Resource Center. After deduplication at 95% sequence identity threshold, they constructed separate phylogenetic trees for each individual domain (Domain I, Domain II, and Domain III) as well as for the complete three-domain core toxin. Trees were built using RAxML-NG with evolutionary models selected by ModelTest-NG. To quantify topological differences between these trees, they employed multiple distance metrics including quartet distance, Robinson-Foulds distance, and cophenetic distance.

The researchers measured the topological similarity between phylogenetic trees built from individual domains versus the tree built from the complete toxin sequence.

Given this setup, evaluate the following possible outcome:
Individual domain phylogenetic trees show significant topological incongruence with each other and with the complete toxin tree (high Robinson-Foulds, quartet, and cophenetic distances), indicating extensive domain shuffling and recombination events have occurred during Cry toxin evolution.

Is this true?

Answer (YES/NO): YES